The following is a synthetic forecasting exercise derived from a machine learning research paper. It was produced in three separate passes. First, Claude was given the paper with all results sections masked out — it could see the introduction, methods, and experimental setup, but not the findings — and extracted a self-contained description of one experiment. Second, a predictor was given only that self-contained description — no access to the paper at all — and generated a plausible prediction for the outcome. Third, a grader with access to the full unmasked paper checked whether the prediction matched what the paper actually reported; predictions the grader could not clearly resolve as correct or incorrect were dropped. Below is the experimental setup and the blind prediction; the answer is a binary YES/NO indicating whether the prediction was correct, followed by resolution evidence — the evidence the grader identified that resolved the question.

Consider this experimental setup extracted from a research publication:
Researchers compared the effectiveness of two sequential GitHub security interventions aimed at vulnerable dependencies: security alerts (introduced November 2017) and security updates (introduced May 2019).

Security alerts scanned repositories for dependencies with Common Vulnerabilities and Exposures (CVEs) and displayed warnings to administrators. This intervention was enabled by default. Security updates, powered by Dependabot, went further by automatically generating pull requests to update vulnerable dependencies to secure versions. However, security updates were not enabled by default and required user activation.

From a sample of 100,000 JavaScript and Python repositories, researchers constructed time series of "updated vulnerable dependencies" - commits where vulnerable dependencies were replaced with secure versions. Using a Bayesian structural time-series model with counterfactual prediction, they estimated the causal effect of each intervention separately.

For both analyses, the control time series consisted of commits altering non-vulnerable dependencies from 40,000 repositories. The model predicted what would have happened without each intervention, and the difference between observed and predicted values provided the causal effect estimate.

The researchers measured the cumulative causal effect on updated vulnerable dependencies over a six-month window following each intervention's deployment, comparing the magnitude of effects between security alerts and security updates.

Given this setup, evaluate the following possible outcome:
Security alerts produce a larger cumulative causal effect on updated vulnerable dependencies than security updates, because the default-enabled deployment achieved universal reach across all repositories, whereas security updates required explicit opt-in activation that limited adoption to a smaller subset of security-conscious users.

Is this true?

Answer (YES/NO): YES